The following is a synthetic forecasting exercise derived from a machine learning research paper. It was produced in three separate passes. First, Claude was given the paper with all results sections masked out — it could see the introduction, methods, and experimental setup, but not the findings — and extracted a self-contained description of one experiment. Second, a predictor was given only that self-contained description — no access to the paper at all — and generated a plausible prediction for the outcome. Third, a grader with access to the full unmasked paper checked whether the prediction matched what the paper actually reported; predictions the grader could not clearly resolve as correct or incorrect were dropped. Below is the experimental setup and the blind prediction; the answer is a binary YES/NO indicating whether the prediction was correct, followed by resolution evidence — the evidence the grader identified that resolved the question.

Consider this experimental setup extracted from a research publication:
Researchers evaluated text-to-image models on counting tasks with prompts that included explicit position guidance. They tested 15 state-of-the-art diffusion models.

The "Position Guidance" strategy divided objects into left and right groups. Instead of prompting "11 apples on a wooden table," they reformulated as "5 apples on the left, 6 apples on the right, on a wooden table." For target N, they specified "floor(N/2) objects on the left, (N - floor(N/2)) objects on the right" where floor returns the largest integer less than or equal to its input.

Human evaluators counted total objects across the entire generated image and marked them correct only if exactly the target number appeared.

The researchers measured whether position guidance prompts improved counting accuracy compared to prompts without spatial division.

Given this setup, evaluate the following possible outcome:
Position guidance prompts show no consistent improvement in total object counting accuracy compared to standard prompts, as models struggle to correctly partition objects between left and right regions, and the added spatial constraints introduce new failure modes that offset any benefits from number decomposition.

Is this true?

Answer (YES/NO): YES